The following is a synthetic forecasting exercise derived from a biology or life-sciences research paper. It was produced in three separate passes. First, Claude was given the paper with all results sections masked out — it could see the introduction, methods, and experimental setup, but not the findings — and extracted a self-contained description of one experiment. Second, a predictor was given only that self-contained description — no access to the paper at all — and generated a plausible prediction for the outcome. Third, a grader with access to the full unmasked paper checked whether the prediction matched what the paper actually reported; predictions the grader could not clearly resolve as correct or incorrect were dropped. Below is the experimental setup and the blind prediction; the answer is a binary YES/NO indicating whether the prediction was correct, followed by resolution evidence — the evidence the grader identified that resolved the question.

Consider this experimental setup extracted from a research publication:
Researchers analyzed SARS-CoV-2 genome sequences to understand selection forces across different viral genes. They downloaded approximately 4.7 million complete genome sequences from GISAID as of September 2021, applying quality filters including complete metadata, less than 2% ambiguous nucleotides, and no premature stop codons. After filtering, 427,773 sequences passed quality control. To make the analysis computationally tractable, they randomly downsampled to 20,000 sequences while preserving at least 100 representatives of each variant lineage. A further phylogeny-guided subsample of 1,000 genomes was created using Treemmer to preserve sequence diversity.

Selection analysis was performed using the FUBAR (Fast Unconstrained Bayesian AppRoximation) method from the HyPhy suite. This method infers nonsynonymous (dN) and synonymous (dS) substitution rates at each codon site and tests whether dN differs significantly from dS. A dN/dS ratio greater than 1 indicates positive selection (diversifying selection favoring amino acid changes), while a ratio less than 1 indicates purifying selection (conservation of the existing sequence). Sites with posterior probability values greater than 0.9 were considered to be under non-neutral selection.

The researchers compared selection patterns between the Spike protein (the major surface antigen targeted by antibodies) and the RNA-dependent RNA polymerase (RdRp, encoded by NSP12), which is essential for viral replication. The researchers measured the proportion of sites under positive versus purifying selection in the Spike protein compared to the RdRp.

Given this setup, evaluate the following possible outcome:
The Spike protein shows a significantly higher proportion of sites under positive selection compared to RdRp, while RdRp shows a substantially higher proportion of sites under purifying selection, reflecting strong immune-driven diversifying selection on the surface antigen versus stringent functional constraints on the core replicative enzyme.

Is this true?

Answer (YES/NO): NO